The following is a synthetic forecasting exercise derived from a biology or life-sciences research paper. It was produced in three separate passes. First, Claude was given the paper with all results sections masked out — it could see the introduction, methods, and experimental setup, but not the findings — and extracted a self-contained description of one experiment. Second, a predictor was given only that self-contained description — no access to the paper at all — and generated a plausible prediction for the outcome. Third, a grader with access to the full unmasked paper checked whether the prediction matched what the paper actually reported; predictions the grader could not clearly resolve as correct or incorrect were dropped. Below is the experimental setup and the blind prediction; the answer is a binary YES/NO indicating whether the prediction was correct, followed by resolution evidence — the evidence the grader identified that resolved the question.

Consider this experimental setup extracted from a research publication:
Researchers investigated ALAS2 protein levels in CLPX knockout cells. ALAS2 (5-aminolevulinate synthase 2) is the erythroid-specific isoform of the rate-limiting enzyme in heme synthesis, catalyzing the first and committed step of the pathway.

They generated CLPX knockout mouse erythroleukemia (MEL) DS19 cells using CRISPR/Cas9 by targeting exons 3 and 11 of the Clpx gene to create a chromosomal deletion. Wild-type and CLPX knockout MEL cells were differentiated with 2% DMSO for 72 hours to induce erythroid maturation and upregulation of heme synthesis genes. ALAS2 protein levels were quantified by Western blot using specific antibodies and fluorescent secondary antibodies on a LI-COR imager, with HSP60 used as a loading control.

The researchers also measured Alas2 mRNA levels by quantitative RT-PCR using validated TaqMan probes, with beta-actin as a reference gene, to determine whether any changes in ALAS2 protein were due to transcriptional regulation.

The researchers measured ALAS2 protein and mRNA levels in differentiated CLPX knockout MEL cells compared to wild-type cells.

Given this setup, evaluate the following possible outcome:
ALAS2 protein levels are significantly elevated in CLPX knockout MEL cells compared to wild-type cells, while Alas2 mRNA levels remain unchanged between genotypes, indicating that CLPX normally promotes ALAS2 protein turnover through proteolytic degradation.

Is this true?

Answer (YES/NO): NO